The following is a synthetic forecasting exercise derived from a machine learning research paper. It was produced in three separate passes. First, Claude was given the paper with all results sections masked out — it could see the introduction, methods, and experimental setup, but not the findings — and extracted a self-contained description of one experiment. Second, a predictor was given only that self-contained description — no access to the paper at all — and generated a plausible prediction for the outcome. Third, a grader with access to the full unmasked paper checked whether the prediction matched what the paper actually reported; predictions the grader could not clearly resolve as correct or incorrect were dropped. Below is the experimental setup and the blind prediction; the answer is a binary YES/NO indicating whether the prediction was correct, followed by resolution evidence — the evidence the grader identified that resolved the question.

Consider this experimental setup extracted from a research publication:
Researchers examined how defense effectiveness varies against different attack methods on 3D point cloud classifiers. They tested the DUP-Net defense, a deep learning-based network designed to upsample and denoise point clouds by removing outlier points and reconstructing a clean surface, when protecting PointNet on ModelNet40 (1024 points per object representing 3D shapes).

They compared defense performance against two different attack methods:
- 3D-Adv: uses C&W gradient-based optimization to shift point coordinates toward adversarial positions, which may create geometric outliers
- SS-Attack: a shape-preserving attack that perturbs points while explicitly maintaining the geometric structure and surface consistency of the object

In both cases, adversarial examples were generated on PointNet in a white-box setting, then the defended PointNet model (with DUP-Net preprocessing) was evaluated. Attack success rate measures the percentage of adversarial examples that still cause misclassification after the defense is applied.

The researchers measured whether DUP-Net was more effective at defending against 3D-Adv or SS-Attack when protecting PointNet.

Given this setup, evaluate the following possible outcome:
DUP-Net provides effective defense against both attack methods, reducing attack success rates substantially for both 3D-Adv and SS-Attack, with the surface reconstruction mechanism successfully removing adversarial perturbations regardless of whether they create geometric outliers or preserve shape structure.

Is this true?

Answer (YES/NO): NO